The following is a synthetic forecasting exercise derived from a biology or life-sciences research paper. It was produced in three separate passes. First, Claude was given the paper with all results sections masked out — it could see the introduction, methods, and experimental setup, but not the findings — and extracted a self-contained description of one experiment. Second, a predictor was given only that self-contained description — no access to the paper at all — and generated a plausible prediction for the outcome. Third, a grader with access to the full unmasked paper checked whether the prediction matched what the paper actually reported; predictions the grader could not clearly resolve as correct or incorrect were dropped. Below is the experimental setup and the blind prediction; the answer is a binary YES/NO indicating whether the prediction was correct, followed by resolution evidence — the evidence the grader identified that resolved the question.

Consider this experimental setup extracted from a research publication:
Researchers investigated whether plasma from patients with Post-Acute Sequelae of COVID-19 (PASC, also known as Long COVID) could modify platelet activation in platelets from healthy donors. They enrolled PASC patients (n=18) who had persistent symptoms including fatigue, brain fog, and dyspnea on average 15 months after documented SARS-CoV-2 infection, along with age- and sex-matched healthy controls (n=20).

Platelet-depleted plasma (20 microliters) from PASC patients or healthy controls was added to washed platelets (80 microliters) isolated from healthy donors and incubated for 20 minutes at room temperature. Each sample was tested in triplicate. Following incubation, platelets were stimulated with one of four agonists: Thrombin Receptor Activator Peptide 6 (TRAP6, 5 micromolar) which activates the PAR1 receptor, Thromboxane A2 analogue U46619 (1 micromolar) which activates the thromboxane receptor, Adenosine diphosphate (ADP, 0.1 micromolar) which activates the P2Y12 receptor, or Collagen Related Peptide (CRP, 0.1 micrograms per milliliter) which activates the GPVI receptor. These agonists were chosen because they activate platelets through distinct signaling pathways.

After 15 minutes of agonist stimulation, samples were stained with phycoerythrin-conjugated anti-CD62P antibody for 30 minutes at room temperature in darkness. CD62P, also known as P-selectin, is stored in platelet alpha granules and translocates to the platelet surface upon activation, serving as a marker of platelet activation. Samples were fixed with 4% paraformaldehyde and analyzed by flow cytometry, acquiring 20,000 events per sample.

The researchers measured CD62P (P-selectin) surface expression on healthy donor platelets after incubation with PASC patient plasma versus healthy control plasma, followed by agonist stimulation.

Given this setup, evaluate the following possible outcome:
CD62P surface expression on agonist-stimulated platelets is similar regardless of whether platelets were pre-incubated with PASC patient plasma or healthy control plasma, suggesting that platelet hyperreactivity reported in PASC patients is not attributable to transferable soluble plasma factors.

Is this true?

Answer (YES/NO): NO